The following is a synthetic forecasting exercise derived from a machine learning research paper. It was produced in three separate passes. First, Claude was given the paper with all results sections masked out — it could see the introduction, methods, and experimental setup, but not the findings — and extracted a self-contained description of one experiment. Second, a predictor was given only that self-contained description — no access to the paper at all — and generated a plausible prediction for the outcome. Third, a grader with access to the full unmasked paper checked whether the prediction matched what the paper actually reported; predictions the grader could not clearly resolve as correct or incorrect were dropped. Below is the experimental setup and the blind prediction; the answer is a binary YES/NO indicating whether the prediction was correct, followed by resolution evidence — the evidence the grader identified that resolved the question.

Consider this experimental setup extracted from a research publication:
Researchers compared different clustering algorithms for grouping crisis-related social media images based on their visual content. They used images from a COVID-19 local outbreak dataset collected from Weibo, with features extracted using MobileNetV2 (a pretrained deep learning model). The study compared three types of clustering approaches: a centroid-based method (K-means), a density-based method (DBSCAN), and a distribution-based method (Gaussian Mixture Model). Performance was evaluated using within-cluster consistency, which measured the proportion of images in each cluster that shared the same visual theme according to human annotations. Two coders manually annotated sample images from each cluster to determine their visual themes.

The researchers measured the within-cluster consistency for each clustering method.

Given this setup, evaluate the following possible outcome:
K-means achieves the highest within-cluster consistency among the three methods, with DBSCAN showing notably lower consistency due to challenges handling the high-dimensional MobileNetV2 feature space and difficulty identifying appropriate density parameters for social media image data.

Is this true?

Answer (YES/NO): NO